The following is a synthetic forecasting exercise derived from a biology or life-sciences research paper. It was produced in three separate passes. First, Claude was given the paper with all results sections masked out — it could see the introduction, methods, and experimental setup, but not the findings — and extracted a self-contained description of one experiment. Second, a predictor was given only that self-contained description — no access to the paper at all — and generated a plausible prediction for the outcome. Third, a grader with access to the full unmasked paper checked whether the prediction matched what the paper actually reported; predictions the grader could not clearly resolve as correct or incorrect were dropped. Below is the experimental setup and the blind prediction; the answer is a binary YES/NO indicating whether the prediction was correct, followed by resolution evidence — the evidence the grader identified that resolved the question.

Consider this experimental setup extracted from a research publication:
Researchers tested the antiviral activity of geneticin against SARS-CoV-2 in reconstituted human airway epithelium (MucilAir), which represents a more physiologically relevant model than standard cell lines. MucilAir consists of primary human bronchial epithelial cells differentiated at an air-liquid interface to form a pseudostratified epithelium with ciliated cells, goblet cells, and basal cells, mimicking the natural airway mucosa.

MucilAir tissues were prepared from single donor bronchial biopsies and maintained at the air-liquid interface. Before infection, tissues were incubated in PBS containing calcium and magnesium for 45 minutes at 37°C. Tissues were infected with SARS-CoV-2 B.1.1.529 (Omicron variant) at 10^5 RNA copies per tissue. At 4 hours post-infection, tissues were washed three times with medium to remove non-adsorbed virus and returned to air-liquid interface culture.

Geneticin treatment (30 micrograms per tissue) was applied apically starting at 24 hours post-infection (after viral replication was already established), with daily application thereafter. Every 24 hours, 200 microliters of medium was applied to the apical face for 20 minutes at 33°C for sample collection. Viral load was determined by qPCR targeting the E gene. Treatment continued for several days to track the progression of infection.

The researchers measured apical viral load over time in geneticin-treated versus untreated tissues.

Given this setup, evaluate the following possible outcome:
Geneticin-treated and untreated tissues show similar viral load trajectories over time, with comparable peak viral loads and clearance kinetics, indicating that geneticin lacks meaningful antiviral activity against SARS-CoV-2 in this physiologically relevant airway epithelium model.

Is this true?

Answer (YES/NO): NO